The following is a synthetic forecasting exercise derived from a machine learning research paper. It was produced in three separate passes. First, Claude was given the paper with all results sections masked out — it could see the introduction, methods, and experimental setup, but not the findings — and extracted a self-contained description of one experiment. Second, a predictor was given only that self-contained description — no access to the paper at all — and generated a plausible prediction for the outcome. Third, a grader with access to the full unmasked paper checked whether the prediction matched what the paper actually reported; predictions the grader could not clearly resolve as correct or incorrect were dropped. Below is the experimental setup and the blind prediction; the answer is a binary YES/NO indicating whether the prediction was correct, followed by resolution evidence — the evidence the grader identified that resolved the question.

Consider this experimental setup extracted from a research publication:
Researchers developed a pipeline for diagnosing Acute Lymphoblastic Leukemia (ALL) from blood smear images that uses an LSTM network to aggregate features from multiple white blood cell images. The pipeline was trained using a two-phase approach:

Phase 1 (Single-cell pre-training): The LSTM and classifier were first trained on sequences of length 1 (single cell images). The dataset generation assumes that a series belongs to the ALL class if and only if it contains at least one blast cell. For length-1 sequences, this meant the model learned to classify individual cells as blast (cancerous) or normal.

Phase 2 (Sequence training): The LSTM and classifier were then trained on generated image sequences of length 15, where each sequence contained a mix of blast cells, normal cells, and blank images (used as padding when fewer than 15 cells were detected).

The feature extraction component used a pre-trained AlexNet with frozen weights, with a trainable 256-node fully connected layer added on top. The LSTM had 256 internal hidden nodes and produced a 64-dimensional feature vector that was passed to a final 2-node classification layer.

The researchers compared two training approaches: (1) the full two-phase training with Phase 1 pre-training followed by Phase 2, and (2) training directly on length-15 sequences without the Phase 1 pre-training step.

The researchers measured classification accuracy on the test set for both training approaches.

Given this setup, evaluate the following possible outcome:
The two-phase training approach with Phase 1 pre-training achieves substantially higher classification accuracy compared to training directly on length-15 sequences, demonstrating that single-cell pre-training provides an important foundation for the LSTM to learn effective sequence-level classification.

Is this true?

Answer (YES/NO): NO